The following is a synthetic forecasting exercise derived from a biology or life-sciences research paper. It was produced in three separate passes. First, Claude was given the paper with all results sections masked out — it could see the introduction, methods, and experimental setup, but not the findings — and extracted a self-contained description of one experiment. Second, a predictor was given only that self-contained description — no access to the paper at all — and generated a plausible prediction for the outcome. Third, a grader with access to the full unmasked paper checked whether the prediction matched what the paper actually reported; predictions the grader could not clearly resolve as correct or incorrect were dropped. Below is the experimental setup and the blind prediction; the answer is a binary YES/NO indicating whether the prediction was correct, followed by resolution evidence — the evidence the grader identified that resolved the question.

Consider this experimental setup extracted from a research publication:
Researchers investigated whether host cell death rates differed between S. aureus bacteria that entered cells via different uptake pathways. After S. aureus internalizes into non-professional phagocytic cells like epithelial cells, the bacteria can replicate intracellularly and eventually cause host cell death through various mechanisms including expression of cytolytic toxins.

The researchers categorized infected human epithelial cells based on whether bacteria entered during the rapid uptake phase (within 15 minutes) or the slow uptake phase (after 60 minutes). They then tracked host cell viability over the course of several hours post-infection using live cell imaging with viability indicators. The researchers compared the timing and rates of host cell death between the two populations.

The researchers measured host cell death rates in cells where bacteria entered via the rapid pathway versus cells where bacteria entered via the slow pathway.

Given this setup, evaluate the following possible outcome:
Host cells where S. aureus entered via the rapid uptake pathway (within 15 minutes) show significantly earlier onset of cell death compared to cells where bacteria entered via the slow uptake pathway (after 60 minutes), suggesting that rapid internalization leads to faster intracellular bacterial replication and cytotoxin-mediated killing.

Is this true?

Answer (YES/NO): YES